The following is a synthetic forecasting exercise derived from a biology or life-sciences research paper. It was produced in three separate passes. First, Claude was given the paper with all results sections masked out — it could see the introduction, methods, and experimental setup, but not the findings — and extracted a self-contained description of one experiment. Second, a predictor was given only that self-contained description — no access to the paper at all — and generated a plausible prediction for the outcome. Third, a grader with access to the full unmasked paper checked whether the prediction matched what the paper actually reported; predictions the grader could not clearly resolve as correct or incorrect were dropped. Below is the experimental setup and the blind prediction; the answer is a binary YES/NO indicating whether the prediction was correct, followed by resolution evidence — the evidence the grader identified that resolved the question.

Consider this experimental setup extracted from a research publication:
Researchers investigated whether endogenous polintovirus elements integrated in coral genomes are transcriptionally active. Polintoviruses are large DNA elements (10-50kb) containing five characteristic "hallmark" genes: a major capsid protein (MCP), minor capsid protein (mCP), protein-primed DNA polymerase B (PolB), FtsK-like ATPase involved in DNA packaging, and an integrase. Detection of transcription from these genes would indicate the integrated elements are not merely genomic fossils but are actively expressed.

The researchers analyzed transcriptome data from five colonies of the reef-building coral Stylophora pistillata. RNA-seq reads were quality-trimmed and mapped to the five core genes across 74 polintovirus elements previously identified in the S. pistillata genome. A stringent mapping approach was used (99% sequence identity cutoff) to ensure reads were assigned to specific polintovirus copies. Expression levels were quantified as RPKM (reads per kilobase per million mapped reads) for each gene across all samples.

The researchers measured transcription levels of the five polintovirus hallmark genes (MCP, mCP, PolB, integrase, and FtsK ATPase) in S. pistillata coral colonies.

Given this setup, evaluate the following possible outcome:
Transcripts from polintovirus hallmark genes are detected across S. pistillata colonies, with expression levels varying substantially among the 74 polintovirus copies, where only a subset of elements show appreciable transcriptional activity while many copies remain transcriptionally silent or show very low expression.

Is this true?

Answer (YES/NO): YES